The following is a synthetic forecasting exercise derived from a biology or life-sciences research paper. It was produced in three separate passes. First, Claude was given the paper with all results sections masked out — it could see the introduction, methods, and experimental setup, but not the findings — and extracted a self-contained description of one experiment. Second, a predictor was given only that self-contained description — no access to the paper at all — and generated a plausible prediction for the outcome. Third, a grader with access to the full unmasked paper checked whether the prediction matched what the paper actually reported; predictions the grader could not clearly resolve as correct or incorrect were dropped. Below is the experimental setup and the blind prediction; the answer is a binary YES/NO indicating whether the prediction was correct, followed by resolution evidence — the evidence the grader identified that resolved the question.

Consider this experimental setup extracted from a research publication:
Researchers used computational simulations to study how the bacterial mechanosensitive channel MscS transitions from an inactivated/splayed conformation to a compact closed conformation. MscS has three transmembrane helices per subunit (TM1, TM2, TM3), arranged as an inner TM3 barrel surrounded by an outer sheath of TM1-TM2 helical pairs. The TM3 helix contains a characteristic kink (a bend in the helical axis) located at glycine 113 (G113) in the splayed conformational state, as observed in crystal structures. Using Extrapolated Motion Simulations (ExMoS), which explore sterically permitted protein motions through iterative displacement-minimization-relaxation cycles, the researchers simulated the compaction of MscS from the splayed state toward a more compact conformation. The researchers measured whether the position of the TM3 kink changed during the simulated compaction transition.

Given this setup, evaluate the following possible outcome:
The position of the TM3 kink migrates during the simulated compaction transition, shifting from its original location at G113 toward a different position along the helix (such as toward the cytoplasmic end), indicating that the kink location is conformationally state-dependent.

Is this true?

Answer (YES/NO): YES